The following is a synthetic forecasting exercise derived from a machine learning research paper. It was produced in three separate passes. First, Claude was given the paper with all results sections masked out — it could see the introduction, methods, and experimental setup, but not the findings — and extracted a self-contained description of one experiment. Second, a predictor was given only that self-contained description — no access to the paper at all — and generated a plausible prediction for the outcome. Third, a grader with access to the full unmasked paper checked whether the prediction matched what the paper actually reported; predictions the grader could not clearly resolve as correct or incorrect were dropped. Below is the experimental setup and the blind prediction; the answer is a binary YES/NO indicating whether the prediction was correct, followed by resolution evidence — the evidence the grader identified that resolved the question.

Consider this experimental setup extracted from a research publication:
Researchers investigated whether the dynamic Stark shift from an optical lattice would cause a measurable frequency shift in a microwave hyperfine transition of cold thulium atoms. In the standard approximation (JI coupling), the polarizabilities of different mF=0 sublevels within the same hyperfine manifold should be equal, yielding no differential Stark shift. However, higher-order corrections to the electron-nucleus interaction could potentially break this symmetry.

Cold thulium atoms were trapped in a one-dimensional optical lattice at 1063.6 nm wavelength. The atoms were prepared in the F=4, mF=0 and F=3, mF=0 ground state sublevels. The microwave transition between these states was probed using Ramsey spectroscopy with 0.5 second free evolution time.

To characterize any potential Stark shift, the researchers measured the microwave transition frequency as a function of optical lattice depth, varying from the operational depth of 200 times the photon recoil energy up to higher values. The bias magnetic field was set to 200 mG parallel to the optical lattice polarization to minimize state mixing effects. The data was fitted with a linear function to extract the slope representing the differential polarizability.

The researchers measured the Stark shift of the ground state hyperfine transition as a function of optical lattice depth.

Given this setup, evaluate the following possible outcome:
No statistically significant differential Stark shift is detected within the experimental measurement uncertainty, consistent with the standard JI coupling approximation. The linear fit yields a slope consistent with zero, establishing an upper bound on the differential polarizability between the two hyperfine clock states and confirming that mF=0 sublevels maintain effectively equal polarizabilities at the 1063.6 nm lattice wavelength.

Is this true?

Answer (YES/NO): NO